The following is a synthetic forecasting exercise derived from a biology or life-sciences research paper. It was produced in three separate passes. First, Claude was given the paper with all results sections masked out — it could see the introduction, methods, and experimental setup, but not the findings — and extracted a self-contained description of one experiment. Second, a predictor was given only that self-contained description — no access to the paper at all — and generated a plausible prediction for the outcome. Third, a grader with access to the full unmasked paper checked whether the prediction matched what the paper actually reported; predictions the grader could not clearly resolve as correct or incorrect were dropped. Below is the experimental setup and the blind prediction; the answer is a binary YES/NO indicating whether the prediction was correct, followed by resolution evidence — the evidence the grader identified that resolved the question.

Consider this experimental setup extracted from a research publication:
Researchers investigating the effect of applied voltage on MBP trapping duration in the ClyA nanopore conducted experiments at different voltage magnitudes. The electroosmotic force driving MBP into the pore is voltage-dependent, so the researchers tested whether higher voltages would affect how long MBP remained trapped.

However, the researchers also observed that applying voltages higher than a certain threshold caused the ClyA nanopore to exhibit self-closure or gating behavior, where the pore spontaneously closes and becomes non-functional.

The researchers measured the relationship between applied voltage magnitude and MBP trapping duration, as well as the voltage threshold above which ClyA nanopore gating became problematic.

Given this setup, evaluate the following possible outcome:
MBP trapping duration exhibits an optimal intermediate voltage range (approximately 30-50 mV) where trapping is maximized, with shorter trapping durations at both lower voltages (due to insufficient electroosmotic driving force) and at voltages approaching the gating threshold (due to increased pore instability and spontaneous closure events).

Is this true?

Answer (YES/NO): NO